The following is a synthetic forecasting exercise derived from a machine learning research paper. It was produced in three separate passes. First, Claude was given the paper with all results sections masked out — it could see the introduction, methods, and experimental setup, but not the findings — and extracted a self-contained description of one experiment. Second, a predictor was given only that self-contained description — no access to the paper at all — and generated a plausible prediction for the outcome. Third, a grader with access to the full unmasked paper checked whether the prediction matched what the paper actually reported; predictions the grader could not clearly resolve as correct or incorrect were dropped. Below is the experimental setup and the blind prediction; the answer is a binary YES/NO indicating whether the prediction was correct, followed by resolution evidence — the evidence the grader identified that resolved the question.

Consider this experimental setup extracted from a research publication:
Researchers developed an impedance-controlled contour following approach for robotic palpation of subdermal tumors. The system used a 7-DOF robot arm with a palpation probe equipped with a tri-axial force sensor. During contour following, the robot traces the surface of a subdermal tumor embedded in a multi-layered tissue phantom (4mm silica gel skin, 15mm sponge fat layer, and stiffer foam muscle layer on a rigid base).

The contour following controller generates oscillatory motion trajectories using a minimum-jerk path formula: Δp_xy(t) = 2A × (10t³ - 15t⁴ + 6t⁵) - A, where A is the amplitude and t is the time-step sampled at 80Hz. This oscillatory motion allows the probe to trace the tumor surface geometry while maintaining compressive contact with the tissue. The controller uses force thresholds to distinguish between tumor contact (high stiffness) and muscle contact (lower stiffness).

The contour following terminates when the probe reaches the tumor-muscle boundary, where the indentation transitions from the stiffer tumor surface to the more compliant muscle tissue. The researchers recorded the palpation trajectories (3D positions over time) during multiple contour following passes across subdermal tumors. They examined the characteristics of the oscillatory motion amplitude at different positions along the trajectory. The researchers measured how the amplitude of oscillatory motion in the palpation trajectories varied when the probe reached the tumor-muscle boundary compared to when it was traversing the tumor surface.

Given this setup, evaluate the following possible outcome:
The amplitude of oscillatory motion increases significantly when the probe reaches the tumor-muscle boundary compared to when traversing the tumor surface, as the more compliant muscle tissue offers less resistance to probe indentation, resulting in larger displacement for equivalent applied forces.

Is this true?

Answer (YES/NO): YES